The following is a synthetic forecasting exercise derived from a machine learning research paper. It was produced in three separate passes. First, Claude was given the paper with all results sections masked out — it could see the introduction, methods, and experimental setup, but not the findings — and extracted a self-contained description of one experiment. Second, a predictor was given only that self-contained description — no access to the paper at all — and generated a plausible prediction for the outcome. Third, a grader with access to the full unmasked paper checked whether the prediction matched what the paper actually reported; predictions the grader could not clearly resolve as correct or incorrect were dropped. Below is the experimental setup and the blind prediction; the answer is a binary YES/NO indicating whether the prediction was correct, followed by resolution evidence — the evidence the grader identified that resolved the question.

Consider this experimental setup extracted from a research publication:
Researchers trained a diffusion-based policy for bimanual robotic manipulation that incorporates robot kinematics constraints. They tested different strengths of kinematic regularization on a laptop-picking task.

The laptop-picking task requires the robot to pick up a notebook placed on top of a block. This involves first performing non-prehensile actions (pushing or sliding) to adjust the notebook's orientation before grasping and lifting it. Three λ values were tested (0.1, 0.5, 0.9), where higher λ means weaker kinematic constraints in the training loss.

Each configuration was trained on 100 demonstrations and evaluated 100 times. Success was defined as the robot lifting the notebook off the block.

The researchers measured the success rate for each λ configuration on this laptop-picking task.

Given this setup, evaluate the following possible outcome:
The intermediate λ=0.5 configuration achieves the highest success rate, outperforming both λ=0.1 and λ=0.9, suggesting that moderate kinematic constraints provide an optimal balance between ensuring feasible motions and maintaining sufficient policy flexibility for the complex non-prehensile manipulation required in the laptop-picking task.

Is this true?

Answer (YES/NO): NO